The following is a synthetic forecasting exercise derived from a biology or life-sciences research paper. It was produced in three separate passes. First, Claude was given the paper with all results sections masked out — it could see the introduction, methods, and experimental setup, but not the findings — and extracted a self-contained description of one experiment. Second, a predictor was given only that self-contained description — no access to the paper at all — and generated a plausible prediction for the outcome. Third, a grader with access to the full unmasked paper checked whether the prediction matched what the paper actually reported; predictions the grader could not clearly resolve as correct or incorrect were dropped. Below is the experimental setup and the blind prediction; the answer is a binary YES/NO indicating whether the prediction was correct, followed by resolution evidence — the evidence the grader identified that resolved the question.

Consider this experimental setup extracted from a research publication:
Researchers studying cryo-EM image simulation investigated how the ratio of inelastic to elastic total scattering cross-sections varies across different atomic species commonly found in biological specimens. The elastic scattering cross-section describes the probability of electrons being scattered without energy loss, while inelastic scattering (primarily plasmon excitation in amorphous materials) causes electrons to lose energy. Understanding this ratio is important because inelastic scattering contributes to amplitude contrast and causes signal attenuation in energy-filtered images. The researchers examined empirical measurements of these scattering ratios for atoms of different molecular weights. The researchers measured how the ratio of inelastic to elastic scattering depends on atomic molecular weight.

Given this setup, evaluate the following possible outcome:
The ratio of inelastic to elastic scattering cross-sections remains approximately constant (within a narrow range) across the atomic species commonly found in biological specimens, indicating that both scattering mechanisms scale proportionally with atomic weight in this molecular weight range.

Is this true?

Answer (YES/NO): NO